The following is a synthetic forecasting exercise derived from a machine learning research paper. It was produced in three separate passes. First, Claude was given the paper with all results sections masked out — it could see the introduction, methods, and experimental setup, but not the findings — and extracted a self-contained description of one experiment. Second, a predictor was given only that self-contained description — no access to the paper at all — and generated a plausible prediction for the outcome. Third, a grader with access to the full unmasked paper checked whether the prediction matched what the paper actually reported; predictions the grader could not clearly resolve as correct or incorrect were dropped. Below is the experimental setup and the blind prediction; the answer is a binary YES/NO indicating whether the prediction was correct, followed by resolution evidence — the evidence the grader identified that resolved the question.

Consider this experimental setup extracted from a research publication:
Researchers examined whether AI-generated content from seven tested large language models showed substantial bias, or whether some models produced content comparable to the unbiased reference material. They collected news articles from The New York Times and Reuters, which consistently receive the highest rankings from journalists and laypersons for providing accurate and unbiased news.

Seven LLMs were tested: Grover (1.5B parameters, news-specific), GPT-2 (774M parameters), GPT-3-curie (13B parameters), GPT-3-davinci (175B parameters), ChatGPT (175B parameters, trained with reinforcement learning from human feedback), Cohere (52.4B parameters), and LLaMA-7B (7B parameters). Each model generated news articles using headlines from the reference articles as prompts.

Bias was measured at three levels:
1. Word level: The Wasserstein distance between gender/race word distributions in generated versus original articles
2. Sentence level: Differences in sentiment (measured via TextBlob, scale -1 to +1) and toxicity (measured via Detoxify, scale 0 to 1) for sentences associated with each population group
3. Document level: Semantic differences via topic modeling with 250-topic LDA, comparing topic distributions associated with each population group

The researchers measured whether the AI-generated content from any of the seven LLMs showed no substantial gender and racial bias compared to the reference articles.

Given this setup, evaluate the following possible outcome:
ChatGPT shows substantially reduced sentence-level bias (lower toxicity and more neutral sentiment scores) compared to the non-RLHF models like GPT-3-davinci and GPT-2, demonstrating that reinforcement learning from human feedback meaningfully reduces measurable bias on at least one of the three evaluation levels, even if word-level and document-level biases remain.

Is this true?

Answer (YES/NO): YES